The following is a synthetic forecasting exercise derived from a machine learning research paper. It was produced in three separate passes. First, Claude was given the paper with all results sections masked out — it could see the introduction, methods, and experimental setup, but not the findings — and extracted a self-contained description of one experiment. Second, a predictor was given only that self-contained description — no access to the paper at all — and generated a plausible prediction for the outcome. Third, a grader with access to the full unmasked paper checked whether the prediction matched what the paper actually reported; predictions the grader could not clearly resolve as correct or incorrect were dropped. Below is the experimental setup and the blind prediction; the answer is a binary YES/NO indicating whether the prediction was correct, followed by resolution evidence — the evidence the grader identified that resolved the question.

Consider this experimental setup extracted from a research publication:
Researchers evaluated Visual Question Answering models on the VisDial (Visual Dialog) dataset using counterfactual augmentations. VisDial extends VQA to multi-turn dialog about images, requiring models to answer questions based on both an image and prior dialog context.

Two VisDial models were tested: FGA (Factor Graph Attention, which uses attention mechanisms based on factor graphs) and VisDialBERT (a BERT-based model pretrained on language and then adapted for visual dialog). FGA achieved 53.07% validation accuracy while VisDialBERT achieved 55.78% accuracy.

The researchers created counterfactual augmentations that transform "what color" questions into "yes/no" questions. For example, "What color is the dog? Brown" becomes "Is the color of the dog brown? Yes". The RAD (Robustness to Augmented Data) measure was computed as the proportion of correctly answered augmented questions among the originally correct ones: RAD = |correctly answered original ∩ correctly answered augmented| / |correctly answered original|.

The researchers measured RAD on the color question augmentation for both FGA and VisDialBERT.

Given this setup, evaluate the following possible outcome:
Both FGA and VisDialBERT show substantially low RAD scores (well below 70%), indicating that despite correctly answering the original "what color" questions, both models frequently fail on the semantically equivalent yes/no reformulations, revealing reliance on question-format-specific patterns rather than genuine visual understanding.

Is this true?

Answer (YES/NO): NO